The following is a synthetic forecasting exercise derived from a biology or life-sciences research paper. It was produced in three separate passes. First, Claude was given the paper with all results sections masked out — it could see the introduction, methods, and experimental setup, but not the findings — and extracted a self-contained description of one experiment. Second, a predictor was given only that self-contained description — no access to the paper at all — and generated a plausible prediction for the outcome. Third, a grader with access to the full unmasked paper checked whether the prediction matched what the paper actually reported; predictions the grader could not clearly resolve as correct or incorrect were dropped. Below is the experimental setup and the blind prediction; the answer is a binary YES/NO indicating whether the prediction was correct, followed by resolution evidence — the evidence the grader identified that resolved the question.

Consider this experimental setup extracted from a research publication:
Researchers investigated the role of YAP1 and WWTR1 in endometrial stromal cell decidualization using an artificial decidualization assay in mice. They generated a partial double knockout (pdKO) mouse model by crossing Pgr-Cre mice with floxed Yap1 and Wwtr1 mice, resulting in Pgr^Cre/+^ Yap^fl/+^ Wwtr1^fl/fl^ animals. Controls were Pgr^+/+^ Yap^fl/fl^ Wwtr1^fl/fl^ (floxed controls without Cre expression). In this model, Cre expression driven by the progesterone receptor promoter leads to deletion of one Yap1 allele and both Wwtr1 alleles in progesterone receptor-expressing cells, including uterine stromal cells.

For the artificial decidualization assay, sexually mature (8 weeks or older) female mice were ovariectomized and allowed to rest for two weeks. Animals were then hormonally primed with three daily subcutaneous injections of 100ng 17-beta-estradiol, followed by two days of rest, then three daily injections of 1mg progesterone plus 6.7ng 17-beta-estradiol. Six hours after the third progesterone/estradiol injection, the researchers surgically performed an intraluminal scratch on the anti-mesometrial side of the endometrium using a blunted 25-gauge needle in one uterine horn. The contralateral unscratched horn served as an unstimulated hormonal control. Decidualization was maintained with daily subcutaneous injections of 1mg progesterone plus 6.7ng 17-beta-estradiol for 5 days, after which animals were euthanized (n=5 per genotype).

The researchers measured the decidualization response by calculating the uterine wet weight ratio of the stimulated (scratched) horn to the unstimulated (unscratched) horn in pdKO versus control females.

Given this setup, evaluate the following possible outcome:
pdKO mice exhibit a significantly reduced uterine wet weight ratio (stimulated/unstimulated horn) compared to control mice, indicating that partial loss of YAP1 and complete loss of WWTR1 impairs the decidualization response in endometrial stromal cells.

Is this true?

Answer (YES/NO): NO